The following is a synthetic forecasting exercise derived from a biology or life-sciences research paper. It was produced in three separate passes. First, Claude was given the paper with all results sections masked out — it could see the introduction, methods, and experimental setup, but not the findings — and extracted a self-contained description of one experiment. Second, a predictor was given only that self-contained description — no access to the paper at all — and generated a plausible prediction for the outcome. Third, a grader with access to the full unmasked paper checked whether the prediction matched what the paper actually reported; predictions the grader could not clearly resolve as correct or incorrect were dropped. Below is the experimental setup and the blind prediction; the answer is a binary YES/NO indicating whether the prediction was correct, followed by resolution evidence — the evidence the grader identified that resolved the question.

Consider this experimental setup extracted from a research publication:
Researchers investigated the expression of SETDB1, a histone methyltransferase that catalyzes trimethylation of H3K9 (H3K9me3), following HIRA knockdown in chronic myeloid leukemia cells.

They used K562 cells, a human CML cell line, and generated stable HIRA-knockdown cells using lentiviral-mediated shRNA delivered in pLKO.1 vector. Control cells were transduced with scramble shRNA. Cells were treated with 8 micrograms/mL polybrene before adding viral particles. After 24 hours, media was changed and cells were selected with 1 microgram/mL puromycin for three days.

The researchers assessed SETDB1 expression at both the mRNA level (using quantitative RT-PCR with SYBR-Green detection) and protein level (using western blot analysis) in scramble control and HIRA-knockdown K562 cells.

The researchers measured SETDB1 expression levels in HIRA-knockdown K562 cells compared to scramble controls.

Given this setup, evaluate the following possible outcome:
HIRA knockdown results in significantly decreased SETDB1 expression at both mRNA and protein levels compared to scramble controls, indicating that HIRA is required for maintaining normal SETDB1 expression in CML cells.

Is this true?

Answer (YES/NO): NO